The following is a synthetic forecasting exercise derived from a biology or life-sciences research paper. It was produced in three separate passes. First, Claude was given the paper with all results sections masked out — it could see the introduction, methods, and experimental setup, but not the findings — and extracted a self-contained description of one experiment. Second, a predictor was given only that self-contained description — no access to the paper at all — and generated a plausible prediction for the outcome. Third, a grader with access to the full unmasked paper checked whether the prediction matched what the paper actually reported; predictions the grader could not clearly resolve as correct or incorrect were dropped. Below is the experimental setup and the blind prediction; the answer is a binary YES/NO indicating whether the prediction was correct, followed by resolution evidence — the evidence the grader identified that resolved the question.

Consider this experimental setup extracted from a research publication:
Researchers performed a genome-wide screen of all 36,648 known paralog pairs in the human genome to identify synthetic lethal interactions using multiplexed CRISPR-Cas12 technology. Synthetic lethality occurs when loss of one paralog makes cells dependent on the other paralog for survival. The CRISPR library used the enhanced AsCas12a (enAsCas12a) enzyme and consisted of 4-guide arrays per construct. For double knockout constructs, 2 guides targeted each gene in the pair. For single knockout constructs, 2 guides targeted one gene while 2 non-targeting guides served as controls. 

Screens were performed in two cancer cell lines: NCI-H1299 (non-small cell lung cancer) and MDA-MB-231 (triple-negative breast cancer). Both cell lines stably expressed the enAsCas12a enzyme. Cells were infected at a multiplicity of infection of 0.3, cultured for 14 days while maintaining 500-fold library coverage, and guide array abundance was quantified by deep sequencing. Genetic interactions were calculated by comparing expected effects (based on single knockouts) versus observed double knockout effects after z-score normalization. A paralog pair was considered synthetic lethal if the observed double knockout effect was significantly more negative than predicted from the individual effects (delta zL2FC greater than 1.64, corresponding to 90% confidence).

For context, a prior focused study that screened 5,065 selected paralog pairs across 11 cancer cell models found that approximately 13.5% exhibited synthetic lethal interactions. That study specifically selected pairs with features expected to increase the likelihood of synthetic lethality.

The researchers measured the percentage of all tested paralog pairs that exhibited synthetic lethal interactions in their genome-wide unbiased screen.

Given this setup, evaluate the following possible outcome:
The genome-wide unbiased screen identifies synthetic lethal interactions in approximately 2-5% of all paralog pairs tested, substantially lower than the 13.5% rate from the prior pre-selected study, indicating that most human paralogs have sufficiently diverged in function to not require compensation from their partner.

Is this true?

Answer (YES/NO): NO